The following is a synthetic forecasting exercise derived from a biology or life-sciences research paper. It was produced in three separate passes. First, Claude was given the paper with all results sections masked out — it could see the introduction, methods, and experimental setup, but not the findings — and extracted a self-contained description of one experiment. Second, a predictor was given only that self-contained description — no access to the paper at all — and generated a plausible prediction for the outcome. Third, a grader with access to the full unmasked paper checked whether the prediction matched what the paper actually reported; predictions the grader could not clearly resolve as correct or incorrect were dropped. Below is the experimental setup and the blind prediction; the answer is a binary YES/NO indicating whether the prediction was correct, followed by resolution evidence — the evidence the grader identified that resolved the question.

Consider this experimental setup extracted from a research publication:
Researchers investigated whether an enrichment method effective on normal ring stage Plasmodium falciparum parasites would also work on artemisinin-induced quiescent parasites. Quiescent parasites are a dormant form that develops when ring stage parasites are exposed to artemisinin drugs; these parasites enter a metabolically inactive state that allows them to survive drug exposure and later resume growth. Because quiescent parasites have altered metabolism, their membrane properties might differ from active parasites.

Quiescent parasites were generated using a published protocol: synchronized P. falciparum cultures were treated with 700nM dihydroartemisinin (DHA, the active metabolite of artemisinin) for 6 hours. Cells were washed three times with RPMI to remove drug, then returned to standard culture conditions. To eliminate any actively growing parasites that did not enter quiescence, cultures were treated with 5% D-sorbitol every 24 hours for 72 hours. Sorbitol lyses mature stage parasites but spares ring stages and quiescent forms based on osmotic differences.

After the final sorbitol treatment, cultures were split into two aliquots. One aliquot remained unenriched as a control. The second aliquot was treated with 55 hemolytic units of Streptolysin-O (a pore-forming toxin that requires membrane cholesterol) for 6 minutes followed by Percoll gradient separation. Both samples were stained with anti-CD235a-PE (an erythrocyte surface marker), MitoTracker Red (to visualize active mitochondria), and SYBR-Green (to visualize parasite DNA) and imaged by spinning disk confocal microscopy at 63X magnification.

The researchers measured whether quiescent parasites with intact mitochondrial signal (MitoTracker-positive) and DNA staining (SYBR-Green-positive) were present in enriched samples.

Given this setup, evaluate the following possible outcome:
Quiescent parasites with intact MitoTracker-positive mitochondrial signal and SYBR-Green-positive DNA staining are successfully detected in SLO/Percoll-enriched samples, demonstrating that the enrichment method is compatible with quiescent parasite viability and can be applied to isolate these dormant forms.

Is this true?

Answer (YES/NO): YES